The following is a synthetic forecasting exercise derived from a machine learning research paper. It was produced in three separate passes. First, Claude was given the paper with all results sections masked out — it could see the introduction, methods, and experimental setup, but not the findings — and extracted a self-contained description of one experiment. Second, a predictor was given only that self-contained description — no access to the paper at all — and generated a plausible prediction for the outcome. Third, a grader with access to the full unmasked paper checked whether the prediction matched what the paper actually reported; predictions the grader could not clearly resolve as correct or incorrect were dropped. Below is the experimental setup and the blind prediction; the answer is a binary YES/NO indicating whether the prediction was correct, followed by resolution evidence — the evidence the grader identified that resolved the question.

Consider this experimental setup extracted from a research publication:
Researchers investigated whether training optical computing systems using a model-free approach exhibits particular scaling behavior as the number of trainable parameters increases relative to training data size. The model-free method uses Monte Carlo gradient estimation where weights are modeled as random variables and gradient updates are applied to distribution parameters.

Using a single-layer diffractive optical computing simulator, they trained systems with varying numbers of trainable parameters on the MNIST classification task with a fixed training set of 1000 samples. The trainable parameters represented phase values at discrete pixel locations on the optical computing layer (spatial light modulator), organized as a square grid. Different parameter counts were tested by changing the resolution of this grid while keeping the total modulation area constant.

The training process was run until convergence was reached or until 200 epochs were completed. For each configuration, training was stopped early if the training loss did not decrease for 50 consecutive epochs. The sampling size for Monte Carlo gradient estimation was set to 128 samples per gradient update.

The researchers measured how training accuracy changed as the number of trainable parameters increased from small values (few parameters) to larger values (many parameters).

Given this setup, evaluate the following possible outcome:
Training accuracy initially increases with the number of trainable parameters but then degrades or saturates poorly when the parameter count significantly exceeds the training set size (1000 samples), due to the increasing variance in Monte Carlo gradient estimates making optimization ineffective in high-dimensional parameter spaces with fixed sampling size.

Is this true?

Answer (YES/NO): NO